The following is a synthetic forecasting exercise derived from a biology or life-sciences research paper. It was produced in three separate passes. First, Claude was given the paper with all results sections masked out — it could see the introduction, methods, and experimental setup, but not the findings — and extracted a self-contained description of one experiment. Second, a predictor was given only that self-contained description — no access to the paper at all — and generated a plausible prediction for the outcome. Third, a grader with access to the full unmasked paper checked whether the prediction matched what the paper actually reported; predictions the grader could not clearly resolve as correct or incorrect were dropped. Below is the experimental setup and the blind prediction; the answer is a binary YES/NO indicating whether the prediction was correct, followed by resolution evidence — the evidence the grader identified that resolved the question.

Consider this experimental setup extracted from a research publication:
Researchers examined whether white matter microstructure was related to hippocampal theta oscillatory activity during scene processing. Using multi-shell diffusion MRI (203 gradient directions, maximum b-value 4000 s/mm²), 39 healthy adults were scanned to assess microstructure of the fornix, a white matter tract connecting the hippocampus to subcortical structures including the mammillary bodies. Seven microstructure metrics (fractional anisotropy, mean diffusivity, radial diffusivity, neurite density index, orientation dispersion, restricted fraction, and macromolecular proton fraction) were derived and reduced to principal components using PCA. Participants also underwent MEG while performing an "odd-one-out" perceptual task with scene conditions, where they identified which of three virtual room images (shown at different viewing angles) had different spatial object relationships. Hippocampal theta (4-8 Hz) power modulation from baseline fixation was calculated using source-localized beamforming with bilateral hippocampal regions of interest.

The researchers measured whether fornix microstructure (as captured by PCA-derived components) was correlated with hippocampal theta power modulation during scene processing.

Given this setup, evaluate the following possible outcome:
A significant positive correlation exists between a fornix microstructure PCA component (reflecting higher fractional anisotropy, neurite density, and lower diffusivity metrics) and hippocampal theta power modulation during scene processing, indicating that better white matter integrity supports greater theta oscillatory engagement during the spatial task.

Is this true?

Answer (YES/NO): NO